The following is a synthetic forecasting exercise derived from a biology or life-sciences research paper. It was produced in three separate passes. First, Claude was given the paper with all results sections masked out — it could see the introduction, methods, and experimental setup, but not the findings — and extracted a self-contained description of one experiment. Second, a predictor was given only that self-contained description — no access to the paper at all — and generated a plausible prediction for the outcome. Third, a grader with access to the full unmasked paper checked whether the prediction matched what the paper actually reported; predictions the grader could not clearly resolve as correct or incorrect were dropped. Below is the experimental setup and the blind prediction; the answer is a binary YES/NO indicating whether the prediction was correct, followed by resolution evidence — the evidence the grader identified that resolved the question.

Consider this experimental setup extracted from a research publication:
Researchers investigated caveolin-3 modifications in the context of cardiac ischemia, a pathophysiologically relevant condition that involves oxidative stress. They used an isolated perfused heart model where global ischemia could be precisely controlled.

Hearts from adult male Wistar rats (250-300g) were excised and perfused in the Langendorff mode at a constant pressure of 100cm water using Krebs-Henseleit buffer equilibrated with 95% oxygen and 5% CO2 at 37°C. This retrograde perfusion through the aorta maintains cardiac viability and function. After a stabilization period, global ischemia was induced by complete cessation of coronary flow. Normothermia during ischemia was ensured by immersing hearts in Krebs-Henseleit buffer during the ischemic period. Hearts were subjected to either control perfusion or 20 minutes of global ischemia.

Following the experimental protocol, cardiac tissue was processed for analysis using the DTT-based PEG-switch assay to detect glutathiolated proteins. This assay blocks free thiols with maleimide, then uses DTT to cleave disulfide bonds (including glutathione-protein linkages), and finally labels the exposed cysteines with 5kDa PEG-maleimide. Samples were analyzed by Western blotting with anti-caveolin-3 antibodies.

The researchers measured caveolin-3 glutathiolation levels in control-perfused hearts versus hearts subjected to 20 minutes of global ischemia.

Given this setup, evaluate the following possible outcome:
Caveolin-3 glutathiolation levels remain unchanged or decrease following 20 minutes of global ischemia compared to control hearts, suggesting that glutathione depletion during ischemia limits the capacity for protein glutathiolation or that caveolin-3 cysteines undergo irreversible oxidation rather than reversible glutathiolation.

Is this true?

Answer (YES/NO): YES